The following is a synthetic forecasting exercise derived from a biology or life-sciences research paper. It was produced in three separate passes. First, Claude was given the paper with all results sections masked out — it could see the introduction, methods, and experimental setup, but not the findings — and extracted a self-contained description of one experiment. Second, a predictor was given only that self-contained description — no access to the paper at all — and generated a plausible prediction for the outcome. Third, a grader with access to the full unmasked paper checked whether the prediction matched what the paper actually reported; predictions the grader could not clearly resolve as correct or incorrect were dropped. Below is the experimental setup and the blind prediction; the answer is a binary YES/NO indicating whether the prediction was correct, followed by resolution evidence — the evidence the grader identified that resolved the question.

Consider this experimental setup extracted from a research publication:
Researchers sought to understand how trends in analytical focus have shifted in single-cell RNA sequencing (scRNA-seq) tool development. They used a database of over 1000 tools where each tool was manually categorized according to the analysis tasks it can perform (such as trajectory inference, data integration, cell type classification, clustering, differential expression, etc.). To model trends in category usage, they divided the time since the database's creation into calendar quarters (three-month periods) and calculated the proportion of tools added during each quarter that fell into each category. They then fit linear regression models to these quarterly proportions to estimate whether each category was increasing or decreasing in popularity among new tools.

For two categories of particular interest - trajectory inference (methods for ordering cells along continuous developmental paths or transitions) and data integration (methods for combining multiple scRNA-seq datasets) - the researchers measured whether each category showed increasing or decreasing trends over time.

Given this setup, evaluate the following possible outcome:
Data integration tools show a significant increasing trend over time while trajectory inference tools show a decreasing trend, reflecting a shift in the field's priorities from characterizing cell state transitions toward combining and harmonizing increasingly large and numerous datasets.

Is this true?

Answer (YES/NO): YES